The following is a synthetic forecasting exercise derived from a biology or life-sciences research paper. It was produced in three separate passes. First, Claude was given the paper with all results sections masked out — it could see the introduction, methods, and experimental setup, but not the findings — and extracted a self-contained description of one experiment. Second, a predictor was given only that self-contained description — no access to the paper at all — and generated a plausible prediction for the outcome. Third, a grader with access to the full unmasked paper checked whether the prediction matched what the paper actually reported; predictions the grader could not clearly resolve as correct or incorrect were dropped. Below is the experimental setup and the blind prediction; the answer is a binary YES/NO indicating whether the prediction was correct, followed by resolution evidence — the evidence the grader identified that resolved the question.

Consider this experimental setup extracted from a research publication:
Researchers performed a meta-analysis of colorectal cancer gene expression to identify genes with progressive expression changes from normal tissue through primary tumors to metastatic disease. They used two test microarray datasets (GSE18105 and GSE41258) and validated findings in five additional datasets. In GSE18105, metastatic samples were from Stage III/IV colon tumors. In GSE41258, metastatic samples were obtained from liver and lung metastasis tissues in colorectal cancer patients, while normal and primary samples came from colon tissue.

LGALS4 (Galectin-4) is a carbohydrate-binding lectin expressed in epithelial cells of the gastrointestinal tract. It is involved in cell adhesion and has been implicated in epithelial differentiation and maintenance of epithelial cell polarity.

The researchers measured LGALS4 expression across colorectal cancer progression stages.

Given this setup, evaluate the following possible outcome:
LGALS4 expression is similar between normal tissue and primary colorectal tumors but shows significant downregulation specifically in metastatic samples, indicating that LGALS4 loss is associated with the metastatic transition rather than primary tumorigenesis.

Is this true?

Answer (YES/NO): NO